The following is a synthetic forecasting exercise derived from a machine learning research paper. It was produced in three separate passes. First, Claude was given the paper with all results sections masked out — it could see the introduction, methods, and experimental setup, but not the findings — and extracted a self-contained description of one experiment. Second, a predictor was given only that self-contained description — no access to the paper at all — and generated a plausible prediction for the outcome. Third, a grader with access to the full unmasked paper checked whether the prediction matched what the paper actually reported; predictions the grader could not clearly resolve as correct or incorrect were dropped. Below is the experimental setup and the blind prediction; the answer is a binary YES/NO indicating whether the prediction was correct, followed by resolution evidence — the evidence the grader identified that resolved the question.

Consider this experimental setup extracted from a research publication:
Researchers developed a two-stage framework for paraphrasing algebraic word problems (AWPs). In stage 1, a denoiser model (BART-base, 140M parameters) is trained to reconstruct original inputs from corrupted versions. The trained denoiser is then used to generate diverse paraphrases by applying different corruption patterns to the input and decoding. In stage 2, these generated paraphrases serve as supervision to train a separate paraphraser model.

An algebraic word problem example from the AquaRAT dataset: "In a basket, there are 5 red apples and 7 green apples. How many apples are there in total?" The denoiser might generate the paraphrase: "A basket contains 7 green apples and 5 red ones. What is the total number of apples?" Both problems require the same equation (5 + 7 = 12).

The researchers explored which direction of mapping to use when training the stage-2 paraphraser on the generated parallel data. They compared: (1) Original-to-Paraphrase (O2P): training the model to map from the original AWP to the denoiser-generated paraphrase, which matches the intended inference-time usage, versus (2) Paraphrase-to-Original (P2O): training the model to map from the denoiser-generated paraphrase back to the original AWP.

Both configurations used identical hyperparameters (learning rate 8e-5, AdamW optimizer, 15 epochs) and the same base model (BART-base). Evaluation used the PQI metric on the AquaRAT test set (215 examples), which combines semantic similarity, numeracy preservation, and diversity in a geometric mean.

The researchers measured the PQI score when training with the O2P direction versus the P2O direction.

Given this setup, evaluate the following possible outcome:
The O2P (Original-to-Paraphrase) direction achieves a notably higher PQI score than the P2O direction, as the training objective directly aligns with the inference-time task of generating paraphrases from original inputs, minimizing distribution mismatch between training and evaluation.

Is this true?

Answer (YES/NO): YES